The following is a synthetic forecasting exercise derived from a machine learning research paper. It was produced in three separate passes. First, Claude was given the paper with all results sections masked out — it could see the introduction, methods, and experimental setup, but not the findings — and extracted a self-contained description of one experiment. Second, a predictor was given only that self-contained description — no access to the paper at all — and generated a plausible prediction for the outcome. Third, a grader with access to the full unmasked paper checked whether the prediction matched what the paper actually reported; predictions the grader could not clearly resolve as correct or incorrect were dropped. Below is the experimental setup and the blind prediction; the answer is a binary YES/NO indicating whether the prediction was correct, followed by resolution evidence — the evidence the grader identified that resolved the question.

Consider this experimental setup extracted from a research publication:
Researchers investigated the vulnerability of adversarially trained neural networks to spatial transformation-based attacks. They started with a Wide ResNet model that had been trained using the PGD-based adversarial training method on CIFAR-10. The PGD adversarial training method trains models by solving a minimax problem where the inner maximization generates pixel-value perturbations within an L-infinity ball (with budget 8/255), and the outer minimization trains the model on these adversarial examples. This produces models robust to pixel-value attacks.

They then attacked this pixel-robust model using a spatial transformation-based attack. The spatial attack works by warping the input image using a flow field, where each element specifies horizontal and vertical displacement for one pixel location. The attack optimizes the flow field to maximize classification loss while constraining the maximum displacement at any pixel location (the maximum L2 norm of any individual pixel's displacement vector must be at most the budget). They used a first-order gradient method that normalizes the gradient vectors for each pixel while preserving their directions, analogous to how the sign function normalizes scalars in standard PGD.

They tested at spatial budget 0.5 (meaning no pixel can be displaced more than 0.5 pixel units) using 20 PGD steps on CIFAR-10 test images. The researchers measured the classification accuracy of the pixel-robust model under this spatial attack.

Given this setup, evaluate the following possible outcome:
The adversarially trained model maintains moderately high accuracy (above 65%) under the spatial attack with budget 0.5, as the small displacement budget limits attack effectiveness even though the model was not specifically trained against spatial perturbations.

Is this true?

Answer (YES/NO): NO